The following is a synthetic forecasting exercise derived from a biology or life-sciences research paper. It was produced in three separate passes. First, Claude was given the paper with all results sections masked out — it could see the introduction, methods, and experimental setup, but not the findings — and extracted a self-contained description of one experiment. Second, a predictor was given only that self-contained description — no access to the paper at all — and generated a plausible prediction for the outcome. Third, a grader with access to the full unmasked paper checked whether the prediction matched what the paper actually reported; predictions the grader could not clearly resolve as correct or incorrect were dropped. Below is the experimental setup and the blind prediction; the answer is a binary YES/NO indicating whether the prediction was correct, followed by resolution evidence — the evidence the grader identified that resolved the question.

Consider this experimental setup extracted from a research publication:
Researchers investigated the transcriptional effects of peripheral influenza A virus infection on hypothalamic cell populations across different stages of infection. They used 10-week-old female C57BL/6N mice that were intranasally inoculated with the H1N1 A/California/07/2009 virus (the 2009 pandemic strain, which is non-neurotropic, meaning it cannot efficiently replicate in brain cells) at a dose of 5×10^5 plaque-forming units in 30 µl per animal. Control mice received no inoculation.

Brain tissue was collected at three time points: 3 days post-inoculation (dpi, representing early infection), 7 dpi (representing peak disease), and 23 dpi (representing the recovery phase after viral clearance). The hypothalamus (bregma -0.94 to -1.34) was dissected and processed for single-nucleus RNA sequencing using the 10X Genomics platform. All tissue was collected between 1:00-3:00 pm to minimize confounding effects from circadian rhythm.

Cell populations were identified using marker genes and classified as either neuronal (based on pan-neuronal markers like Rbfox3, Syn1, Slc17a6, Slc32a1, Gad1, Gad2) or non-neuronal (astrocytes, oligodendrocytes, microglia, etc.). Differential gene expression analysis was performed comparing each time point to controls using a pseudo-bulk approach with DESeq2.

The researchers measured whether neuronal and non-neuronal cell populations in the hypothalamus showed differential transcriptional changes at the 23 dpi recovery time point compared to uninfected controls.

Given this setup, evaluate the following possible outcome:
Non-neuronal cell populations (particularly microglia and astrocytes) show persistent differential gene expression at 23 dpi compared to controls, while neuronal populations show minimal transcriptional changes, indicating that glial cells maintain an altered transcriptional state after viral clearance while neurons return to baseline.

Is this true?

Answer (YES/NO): NO